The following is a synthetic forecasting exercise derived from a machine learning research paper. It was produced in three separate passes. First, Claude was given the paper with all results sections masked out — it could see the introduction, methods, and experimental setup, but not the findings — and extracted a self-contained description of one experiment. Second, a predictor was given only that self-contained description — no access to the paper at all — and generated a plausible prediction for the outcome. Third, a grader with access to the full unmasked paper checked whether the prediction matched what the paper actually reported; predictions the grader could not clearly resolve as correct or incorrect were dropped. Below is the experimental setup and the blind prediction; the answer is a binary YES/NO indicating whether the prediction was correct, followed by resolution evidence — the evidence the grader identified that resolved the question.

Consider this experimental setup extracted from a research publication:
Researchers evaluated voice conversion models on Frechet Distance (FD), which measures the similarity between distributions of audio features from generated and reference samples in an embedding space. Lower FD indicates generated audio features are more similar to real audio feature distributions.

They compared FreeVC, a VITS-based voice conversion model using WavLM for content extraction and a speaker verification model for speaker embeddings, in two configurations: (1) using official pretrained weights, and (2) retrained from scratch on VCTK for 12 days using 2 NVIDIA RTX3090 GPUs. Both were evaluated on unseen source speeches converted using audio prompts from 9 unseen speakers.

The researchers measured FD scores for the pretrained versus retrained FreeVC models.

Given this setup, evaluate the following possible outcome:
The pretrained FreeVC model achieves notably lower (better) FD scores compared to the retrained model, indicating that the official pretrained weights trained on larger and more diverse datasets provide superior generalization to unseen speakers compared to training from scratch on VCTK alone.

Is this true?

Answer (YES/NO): NO